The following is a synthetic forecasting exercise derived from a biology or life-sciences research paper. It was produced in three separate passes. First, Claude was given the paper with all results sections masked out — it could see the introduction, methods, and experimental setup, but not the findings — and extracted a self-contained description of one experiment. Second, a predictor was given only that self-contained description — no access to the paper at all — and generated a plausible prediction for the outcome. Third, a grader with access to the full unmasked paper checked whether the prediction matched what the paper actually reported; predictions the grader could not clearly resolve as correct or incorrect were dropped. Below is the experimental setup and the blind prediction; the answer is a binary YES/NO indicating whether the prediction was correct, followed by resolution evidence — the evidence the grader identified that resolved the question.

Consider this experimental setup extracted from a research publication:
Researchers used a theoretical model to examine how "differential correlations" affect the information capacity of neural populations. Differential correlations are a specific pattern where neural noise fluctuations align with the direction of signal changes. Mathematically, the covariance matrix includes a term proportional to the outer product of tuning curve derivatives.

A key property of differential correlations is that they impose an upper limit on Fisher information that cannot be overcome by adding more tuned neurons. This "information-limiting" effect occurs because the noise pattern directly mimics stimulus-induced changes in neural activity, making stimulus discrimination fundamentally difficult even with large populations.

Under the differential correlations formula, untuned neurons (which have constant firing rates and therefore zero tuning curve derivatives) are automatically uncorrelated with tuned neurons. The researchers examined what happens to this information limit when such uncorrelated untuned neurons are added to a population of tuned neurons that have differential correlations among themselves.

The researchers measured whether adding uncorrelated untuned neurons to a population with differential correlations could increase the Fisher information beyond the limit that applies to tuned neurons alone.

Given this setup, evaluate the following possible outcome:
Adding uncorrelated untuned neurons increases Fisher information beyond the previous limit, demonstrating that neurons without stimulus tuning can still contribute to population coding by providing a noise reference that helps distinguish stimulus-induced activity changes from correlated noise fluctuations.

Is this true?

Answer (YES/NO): NO